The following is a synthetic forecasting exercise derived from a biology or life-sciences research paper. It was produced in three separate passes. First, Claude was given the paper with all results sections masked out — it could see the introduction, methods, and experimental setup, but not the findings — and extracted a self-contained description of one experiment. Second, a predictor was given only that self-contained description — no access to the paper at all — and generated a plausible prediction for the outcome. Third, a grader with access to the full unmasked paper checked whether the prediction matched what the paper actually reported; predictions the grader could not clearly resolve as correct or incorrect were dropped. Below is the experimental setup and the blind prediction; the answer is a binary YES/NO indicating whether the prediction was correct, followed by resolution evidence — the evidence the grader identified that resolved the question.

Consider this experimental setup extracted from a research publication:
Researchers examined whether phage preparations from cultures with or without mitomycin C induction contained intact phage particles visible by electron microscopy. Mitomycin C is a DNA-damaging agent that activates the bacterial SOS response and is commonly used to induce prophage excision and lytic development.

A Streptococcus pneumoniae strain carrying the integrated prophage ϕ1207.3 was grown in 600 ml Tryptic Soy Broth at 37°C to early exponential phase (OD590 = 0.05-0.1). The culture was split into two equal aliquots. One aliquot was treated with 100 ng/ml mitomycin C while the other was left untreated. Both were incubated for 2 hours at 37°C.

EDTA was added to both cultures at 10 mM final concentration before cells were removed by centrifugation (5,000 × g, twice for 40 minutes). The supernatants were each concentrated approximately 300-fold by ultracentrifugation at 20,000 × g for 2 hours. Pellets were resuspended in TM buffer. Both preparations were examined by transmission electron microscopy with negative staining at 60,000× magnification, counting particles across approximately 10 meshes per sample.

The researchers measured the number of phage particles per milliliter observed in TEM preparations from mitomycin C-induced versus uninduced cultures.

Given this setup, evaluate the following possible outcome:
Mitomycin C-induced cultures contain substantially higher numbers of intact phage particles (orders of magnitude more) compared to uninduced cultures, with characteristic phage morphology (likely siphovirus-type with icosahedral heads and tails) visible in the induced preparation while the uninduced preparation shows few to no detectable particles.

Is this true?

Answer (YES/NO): NO